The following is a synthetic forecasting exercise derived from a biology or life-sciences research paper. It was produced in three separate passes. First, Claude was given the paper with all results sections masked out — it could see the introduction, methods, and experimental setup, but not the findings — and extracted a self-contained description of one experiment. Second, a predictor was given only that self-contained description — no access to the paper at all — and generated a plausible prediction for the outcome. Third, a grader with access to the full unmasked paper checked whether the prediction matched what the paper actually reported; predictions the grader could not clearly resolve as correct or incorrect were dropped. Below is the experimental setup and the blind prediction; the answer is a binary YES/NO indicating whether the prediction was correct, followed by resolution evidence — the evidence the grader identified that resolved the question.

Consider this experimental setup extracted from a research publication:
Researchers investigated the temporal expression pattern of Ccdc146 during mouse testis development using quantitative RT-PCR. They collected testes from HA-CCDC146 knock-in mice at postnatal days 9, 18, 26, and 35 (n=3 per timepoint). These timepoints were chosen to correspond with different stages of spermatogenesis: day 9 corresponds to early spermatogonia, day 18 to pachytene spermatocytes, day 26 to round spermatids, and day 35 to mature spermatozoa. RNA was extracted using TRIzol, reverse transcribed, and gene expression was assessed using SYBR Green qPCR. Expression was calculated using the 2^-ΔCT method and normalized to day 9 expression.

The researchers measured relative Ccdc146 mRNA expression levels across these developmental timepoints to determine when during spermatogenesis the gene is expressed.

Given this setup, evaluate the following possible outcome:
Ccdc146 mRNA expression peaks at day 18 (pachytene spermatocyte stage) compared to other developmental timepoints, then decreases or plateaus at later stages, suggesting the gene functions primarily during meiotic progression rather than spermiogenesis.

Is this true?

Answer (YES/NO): NO